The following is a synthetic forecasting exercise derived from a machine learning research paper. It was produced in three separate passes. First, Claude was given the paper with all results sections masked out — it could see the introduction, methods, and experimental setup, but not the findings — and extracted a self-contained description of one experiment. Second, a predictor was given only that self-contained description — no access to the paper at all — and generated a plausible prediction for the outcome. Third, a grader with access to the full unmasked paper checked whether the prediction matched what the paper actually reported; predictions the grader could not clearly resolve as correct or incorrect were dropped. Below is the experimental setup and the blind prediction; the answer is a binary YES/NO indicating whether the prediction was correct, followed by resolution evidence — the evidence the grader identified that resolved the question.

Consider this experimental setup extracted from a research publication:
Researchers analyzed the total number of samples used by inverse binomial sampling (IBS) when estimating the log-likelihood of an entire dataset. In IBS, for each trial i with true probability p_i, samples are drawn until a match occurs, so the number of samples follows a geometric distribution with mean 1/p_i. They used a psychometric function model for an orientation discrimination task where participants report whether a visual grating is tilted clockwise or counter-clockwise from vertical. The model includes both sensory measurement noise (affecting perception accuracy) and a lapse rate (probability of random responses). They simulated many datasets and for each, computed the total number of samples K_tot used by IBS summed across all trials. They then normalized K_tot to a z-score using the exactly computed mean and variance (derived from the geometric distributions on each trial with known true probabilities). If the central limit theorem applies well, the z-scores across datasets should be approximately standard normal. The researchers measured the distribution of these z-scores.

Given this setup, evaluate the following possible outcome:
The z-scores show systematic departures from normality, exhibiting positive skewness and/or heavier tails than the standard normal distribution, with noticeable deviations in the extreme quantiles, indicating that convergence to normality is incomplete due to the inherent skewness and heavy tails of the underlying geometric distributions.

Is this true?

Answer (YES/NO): NO